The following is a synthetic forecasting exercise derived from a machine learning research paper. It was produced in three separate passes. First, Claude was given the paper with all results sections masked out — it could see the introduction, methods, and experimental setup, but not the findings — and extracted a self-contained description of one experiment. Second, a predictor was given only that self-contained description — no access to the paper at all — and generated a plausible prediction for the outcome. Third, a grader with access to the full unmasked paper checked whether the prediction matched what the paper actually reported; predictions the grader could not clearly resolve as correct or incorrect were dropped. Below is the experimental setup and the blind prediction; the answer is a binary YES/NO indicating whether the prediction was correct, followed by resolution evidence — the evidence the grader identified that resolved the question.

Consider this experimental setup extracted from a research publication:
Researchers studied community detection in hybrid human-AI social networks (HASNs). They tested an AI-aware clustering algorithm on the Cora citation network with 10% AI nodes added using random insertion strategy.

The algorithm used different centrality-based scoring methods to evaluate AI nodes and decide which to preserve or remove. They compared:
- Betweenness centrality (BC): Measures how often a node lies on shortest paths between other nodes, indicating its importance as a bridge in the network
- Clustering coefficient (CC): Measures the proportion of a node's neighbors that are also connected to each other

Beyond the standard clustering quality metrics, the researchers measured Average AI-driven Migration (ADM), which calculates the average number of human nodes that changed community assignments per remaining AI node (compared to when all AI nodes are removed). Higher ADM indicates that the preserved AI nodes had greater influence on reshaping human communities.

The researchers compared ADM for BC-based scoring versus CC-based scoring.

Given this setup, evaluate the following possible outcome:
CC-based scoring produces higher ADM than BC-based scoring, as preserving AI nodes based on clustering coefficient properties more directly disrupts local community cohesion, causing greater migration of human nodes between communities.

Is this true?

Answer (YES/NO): YES